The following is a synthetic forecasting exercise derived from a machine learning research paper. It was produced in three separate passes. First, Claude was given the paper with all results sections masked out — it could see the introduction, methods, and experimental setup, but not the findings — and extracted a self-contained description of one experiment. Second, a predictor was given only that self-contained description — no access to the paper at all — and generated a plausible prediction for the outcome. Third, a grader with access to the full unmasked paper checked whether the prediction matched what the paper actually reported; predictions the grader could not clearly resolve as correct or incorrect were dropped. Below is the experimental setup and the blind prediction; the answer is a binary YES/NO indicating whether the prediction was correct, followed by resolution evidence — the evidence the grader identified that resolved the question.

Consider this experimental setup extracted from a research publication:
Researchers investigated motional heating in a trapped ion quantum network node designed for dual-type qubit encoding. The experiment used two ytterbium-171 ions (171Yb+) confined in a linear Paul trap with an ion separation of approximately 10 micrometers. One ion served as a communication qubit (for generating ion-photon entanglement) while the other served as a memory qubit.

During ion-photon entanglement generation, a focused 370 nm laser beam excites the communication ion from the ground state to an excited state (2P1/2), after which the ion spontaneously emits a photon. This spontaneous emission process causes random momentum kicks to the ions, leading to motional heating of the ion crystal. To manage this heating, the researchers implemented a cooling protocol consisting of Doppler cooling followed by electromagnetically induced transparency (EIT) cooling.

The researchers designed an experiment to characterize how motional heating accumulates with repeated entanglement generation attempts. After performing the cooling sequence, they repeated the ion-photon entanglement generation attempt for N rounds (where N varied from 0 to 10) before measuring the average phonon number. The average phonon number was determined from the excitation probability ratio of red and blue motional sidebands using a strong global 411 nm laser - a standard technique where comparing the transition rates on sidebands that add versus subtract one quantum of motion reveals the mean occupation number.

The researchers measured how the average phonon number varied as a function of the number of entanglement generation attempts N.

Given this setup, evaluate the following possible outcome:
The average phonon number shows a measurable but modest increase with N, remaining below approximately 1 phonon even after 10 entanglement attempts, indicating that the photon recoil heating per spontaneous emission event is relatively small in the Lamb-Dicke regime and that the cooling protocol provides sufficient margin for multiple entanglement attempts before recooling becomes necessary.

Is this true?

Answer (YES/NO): YES